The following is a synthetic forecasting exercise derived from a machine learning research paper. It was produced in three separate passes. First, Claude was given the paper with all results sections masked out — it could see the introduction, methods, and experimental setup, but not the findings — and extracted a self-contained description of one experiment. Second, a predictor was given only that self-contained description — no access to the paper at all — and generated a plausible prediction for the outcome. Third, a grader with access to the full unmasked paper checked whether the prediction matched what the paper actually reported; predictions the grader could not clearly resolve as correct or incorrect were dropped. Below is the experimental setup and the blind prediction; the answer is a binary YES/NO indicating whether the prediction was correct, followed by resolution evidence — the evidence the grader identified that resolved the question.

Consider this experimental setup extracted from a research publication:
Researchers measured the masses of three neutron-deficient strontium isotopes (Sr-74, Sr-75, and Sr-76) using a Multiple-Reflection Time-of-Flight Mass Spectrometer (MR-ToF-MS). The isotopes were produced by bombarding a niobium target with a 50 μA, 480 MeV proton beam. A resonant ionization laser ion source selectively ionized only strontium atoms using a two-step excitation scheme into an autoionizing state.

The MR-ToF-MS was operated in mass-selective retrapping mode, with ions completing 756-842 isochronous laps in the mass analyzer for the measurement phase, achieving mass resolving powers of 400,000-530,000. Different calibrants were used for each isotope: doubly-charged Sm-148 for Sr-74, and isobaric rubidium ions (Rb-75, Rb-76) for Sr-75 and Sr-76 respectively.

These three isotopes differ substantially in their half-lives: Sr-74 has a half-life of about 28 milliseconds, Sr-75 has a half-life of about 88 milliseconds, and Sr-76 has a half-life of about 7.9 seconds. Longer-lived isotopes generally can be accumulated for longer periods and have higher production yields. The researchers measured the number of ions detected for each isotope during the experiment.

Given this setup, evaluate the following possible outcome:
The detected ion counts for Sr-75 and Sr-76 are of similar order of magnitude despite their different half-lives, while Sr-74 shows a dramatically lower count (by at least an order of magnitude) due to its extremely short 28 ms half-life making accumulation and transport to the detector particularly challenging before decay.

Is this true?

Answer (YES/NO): YES